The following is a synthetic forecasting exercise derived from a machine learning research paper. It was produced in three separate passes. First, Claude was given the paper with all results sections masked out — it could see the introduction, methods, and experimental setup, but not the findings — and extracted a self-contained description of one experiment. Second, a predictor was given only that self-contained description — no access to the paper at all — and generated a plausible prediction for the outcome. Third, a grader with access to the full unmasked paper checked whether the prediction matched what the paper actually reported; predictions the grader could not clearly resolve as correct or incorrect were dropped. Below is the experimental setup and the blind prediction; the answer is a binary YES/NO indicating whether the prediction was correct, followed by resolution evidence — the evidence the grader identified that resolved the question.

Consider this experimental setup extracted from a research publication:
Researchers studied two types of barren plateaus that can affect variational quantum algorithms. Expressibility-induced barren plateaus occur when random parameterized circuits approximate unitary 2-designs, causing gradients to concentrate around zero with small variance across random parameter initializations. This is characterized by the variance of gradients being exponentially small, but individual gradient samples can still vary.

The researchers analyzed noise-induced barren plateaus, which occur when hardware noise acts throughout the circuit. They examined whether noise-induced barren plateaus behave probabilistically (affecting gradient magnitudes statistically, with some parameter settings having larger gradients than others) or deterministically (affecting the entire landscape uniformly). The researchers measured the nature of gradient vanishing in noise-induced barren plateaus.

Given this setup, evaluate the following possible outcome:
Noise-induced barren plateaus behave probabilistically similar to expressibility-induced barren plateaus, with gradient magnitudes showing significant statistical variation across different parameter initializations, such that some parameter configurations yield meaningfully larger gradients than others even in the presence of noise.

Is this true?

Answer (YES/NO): NO